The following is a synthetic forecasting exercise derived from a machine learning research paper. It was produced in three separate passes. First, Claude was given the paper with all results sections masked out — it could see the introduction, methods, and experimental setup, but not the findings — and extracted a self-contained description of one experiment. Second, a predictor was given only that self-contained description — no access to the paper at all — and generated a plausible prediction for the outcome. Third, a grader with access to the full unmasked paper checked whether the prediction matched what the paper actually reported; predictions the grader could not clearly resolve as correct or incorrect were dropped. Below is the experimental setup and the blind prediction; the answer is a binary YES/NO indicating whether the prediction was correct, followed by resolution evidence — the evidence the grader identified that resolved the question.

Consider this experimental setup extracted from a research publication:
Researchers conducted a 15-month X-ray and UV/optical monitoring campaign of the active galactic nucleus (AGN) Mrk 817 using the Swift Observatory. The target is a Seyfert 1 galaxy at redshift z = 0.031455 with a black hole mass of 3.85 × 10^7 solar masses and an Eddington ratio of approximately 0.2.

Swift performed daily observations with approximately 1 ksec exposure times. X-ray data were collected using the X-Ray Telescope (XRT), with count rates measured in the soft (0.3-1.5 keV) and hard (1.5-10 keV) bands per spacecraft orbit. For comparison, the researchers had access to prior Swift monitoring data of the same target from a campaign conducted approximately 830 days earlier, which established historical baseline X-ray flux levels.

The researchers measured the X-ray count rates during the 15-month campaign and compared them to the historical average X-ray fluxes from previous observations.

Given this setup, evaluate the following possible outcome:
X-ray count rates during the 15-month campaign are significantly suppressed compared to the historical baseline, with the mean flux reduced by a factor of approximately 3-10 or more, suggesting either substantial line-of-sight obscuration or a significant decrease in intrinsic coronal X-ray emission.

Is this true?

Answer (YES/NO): YES